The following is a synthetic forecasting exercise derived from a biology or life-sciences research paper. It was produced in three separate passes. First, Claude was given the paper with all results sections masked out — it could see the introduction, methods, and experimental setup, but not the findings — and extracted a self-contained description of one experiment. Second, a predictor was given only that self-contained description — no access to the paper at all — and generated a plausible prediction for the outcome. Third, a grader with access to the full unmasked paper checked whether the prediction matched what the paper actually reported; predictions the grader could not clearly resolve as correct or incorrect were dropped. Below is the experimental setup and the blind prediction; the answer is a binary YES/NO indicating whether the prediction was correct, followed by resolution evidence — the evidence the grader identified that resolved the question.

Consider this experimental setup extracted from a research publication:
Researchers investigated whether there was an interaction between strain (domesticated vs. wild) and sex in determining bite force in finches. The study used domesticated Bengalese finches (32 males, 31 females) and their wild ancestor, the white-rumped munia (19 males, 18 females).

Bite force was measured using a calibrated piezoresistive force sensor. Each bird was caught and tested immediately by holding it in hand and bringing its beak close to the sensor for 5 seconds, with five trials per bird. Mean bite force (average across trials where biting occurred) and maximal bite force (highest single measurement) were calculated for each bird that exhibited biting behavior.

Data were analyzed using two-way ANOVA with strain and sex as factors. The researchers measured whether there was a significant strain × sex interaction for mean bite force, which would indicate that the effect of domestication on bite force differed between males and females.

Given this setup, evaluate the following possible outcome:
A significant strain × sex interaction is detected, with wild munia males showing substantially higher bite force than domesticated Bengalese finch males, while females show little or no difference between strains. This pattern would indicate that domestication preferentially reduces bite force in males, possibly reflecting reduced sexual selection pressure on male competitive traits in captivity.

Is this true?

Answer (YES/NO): NO